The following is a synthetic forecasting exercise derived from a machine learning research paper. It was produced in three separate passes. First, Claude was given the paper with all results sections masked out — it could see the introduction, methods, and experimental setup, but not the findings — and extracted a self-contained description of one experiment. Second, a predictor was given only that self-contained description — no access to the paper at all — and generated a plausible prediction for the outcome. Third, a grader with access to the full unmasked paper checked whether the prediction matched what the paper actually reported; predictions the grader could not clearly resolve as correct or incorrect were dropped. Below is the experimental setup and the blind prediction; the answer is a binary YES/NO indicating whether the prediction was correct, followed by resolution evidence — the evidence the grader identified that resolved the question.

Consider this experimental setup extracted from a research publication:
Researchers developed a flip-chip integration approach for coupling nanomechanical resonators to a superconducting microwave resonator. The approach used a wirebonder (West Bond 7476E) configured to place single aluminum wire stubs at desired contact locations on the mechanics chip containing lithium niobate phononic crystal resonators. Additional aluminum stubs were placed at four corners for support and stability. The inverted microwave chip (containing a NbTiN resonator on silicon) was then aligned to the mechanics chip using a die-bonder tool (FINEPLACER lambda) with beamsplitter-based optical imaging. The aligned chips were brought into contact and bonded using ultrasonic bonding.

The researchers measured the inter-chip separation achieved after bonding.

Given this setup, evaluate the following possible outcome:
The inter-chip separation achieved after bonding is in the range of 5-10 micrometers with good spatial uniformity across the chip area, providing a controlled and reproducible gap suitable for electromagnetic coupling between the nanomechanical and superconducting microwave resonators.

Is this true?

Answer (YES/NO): NO